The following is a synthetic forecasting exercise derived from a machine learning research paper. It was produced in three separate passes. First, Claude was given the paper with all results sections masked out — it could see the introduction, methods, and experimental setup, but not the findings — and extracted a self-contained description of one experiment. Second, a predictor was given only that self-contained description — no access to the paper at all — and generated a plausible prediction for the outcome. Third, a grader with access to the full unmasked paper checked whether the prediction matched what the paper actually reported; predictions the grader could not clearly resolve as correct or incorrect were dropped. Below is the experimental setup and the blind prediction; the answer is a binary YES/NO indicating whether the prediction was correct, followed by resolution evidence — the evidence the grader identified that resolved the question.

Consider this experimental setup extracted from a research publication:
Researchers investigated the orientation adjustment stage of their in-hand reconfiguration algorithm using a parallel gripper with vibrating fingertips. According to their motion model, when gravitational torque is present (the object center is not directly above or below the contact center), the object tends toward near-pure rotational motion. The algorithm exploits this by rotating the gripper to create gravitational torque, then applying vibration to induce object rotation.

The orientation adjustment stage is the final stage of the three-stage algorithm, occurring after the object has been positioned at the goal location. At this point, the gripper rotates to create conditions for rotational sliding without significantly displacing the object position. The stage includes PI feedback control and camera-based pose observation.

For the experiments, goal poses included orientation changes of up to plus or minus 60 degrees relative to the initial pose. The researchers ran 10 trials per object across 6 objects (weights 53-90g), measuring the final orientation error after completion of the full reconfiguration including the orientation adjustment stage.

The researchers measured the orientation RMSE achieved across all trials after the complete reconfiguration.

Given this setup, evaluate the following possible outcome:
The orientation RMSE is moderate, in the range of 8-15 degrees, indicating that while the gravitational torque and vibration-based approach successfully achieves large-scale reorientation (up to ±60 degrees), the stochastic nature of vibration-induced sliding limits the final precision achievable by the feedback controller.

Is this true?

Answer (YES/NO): NO